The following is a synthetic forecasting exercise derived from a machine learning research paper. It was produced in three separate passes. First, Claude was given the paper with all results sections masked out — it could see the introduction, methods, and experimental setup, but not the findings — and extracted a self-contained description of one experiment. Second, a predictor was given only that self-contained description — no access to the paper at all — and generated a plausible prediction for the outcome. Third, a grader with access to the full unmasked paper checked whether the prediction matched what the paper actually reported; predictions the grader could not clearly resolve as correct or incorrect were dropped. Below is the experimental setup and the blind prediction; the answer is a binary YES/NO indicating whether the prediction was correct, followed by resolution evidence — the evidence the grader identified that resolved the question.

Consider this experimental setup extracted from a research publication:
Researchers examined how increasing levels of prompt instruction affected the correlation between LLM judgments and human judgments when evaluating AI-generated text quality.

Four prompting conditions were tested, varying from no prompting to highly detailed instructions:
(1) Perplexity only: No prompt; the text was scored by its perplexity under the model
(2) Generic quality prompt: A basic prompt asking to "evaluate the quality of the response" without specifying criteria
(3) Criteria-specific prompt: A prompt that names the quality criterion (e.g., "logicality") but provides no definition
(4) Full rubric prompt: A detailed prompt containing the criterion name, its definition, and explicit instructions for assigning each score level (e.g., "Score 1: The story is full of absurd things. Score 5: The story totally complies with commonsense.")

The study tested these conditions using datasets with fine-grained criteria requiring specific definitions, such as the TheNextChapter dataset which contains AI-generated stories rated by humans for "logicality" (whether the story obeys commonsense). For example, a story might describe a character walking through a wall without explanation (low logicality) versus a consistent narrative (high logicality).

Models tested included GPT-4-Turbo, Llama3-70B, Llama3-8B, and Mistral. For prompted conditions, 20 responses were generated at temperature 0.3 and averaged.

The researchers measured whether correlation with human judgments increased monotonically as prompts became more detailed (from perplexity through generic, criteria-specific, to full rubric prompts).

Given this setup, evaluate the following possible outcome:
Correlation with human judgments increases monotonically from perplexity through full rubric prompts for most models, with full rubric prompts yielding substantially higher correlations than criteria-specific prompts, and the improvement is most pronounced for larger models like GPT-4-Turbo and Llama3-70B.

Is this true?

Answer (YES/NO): NO